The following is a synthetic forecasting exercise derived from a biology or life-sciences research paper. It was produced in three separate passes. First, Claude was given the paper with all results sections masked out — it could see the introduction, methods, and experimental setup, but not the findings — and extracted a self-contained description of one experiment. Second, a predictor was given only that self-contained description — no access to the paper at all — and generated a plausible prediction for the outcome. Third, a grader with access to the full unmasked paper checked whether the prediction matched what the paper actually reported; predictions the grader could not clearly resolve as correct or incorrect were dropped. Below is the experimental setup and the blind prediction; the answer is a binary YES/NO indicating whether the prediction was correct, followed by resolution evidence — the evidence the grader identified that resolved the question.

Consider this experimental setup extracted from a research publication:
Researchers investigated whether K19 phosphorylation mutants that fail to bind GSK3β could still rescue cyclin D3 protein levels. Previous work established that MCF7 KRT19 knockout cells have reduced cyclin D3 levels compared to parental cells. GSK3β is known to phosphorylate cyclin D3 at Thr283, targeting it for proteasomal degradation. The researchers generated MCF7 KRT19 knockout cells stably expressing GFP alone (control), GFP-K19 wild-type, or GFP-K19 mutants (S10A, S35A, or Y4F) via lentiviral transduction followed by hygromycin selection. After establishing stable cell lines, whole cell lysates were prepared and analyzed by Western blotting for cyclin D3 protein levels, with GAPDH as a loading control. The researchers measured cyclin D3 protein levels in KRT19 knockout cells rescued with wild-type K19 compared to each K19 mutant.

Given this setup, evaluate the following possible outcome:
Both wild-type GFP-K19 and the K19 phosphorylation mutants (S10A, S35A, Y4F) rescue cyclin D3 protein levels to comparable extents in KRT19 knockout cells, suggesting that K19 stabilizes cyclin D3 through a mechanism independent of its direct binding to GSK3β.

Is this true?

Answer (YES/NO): NO